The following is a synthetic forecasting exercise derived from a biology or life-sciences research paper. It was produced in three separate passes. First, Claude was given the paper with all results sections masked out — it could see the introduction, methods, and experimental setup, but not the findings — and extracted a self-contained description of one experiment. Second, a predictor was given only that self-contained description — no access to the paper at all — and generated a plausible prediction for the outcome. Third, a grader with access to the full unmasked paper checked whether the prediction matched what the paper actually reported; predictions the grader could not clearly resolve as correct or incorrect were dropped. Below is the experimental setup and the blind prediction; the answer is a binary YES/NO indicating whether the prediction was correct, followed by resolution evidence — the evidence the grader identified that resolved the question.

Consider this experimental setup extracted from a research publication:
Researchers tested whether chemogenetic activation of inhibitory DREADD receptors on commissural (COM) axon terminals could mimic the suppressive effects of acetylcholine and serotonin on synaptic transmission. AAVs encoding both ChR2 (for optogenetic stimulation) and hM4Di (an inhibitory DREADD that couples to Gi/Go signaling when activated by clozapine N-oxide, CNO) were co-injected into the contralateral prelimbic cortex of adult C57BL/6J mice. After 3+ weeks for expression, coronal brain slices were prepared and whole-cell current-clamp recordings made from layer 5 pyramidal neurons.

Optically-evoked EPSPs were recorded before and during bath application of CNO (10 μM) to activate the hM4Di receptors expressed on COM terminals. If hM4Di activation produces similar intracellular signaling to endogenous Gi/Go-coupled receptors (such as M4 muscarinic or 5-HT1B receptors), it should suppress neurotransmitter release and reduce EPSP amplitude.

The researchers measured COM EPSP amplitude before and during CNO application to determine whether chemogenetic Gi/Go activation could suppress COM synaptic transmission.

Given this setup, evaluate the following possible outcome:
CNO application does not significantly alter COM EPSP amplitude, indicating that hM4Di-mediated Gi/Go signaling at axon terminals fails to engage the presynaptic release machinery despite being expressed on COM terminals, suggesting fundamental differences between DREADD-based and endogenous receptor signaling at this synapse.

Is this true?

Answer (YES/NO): NO